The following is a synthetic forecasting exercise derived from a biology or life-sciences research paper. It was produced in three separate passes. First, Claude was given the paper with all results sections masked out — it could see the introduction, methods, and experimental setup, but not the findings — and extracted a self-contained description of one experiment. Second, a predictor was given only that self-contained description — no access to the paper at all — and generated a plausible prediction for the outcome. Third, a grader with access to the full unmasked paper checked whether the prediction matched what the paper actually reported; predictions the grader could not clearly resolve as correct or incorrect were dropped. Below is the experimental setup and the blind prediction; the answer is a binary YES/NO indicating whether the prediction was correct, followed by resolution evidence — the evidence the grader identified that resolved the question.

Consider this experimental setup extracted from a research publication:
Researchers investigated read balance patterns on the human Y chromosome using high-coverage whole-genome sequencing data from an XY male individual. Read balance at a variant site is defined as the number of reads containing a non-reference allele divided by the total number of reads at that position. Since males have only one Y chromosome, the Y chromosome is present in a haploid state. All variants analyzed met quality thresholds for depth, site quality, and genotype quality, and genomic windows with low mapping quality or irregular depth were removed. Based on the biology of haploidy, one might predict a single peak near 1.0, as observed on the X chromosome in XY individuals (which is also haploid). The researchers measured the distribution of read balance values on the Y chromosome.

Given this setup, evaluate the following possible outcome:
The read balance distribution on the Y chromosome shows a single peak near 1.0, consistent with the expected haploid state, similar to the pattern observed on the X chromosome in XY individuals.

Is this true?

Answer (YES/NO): NO